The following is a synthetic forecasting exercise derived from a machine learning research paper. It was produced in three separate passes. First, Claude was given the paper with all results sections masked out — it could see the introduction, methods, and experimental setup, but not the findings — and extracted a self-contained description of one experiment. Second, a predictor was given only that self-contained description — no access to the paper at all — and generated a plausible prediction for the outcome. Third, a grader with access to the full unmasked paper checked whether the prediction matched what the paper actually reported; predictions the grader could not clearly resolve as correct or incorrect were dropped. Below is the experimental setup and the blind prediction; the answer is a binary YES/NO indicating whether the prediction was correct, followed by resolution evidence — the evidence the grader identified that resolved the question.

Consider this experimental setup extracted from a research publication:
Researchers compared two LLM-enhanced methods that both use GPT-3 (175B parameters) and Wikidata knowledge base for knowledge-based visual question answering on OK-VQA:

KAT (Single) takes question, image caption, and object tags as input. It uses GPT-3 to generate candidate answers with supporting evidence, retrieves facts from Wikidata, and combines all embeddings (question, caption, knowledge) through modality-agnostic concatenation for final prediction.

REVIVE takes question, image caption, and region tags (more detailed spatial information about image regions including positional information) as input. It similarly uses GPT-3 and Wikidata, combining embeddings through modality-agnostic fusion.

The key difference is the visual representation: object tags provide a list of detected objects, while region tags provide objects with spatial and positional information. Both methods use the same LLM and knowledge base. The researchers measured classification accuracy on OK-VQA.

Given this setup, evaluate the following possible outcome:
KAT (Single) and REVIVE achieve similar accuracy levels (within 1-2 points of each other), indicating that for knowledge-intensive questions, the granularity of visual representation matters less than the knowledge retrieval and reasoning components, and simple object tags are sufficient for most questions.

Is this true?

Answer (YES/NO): YES